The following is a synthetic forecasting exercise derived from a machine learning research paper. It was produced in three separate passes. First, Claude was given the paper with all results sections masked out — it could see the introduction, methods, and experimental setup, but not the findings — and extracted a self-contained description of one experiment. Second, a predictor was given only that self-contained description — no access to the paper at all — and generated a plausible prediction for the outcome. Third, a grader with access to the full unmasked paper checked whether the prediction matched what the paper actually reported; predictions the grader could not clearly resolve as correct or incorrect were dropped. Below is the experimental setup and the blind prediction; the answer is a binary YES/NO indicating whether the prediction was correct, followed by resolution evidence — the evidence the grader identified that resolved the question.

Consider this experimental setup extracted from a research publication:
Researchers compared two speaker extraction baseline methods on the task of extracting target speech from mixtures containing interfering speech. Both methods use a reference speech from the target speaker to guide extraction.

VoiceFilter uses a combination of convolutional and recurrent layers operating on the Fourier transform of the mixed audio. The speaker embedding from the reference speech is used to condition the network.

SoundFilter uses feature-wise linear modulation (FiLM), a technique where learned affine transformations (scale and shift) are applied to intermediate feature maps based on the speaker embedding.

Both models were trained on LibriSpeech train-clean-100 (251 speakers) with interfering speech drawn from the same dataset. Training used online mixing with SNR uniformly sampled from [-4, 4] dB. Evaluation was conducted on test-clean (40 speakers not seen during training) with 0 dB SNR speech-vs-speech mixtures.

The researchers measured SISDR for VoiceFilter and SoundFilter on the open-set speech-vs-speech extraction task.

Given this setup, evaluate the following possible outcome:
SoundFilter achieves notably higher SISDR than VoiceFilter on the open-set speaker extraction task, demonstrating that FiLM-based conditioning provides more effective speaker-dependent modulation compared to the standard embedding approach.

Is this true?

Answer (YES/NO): YES